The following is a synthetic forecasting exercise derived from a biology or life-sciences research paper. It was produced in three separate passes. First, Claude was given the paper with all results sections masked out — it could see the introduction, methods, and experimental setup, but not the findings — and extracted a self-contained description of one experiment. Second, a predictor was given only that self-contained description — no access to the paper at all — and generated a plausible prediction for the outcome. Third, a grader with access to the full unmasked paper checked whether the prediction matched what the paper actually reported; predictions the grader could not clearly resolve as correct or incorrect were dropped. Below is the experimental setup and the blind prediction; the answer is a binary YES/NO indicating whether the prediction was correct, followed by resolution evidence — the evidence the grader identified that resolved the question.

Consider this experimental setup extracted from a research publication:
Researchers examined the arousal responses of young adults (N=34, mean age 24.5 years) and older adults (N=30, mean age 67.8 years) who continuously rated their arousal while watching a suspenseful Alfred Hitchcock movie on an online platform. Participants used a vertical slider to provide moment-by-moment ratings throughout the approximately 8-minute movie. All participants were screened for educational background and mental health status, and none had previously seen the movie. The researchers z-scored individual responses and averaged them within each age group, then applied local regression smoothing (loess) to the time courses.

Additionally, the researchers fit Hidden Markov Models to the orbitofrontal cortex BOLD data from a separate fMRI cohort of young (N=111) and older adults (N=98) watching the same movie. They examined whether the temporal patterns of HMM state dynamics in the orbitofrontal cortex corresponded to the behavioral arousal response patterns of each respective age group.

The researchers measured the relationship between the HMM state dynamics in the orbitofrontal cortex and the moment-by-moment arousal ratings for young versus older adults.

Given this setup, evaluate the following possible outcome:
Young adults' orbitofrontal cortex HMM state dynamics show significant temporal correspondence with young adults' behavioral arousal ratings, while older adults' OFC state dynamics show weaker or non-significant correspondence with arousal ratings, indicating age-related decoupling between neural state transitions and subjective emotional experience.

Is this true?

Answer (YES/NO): NO